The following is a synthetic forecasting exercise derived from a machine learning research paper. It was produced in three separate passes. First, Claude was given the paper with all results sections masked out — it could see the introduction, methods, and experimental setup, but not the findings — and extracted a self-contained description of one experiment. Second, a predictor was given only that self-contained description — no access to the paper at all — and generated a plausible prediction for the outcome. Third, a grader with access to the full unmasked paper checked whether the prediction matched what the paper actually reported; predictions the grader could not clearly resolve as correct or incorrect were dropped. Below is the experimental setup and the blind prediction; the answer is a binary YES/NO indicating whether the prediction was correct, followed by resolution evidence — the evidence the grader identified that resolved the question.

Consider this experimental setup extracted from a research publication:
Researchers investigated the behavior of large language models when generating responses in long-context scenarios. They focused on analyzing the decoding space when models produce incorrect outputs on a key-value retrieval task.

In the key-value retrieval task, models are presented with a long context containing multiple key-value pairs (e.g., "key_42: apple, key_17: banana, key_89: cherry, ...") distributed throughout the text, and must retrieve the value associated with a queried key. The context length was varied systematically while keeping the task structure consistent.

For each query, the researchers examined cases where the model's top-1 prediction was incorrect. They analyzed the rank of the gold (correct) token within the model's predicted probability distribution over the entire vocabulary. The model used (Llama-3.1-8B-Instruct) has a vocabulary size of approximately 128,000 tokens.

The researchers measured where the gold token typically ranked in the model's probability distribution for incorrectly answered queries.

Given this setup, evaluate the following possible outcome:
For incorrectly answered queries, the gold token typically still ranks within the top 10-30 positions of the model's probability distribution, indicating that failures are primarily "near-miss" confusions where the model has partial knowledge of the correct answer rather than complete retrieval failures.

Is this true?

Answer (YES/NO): NO